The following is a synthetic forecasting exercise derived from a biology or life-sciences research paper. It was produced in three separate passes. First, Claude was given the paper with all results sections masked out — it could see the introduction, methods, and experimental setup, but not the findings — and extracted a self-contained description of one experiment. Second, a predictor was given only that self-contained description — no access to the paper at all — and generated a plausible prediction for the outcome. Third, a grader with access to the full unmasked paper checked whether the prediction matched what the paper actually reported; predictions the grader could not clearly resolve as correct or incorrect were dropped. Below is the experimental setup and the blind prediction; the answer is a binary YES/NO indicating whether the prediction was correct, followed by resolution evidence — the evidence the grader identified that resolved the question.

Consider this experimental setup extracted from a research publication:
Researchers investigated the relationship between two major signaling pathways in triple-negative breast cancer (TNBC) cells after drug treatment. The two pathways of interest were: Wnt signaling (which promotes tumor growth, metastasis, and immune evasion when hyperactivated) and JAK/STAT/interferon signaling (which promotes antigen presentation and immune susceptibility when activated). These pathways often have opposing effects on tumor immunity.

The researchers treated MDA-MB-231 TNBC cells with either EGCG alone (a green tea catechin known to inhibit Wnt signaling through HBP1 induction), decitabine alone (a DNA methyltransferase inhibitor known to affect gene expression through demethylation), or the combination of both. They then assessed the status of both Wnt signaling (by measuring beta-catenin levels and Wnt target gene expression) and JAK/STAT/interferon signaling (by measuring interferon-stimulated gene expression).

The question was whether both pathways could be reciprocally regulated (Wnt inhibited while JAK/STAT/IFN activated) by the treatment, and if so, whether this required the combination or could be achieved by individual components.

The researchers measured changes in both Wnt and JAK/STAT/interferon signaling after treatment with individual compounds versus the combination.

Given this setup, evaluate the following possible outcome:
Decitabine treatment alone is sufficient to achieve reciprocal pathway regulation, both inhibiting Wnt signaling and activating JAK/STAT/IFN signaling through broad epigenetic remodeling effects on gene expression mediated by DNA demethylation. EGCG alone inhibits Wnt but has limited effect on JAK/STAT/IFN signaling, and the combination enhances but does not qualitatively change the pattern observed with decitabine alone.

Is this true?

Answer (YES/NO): NO